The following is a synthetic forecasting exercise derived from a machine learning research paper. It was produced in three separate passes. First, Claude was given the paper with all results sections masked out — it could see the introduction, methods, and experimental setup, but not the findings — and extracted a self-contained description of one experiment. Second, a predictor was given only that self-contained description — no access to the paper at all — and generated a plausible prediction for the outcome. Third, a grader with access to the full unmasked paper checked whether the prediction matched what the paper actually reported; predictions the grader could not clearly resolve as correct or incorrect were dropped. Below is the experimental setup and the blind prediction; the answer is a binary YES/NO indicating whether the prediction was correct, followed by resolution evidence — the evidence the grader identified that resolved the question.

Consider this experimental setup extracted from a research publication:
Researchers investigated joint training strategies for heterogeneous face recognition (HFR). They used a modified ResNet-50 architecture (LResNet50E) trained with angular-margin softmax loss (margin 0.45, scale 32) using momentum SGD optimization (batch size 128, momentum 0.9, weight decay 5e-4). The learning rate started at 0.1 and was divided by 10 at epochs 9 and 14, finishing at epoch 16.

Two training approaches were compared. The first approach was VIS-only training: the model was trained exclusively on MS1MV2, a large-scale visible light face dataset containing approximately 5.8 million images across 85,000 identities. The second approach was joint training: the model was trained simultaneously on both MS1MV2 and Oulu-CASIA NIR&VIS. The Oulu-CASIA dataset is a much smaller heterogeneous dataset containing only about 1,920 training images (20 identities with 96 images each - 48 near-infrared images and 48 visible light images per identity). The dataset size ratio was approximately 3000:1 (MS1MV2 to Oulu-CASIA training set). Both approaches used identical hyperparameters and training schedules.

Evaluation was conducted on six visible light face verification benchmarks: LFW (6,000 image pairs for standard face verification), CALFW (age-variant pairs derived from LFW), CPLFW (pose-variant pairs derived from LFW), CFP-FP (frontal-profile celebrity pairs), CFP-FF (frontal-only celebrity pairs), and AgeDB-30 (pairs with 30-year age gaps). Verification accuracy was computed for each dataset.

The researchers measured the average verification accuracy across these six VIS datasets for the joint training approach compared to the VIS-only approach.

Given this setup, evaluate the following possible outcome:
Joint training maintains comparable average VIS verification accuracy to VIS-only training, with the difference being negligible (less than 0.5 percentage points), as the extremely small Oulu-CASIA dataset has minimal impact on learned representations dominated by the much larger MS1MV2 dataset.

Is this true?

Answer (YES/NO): YES